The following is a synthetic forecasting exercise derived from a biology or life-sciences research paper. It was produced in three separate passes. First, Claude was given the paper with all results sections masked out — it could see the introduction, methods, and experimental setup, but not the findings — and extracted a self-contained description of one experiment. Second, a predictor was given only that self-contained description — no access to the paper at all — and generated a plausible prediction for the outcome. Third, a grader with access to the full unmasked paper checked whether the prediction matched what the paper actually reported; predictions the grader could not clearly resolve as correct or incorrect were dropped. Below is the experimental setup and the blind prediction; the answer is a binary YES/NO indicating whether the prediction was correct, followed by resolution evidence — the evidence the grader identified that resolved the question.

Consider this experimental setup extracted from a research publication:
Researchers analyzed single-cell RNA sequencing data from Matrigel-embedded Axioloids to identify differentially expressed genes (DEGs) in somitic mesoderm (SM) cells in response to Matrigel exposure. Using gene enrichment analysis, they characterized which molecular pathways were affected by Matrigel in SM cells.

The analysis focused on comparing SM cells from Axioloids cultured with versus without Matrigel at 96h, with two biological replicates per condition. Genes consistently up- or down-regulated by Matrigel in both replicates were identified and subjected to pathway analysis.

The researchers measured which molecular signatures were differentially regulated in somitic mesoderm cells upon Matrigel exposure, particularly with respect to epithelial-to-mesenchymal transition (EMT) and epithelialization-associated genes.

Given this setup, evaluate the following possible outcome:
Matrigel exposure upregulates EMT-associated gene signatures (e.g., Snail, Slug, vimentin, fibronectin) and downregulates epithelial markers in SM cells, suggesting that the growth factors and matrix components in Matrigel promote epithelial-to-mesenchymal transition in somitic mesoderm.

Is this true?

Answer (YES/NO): YES